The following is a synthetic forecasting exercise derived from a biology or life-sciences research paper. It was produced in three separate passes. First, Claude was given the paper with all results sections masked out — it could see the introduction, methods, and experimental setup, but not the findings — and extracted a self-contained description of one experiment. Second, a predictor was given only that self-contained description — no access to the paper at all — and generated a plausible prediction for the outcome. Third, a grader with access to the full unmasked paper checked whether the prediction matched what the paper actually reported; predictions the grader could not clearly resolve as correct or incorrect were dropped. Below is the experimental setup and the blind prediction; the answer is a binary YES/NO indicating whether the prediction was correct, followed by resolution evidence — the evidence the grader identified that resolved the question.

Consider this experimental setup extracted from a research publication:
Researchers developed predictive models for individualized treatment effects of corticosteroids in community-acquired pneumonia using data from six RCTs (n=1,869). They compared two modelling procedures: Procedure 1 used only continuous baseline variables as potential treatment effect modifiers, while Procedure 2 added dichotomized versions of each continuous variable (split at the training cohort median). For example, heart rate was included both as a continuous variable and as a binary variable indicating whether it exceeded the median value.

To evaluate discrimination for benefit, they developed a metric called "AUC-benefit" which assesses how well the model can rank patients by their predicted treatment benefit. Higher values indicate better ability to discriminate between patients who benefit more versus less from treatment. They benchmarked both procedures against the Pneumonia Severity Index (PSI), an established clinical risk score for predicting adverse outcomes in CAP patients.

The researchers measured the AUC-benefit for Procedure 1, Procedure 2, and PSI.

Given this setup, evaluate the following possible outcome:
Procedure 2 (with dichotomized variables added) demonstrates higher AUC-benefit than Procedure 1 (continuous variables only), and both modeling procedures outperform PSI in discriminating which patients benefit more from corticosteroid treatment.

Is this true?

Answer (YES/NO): NO